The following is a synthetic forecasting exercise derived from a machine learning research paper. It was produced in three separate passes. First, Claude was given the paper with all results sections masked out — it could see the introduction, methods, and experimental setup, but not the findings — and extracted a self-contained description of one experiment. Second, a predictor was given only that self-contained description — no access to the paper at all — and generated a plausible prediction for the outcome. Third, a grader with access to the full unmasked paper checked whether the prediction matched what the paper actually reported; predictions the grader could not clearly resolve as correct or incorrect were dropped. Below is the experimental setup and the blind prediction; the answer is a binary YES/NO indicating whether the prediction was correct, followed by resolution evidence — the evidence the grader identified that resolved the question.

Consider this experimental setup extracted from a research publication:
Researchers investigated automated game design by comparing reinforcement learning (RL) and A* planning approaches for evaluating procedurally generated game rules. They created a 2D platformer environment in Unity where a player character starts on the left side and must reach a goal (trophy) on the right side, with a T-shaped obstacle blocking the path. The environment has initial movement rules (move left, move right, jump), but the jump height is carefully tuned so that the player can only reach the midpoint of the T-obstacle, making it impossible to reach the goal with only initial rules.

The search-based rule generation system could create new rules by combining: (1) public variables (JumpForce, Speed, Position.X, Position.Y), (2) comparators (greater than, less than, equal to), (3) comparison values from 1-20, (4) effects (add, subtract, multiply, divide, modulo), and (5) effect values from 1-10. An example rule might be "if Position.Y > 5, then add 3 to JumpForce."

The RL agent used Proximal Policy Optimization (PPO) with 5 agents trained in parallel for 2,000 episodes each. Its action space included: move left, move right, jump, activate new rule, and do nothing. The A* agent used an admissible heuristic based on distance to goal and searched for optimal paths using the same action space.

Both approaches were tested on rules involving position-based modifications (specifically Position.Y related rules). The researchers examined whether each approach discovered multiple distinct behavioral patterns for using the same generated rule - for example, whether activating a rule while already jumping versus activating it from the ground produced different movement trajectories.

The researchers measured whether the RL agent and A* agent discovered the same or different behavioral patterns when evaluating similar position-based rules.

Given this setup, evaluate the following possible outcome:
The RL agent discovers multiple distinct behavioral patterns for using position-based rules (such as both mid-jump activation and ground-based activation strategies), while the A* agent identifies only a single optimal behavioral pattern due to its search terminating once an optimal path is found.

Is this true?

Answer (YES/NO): YES